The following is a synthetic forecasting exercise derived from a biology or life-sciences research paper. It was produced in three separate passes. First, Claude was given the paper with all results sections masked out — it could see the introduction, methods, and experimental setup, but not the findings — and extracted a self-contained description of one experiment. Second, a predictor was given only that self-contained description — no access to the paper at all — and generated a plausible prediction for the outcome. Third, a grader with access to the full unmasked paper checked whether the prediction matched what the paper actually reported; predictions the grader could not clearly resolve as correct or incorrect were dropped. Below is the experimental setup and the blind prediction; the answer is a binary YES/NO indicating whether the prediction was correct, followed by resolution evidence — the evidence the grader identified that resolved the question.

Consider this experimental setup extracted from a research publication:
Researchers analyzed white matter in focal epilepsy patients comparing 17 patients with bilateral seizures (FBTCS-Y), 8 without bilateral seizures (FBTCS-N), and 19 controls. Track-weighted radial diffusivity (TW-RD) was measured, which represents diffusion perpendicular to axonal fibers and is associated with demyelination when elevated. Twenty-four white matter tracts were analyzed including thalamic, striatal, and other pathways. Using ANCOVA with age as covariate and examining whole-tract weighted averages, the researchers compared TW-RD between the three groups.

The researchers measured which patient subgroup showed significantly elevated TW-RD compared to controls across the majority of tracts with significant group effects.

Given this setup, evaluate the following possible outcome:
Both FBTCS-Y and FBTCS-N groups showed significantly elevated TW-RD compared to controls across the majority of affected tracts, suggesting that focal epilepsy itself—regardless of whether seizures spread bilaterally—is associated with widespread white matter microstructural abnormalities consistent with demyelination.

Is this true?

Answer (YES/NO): NO